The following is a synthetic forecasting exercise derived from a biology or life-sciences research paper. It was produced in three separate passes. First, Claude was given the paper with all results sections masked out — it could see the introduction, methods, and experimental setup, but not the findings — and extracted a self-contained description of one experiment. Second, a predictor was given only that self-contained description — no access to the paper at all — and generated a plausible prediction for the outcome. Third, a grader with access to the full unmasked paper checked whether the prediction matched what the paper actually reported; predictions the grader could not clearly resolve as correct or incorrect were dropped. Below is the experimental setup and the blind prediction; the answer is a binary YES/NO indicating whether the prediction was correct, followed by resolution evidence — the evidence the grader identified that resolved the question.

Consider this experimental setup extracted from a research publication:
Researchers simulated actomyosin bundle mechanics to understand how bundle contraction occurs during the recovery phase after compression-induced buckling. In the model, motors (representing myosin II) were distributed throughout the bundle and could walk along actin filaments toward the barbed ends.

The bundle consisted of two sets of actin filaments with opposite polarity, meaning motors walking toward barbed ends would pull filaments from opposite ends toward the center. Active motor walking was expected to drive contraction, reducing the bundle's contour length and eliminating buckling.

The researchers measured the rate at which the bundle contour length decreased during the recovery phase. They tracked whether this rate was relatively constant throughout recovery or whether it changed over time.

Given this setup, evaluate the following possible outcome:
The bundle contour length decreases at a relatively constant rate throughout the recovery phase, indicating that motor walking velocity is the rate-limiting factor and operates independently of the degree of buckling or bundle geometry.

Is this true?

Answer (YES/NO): NO